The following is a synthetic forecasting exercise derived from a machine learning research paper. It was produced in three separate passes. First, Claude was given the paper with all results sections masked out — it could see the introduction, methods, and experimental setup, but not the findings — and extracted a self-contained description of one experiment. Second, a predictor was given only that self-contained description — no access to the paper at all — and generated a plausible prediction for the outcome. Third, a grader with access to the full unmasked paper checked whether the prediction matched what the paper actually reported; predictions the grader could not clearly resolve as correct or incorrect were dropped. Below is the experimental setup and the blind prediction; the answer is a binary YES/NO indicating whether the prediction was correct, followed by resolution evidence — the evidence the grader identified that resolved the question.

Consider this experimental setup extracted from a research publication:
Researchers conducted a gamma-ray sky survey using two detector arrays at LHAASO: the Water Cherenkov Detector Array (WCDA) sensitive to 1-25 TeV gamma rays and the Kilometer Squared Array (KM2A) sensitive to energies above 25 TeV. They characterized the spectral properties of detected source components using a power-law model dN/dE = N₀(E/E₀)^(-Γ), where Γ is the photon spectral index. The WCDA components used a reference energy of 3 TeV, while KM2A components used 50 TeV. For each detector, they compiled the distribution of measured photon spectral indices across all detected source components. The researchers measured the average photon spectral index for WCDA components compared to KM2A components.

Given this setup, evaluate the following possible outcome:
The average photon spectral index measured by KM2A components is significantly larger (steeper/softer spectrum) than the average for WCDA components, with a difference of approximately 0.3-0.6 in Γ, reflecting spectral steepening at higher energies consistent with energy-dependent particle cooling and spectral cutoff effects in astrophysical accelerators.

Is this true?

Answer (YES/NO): NO